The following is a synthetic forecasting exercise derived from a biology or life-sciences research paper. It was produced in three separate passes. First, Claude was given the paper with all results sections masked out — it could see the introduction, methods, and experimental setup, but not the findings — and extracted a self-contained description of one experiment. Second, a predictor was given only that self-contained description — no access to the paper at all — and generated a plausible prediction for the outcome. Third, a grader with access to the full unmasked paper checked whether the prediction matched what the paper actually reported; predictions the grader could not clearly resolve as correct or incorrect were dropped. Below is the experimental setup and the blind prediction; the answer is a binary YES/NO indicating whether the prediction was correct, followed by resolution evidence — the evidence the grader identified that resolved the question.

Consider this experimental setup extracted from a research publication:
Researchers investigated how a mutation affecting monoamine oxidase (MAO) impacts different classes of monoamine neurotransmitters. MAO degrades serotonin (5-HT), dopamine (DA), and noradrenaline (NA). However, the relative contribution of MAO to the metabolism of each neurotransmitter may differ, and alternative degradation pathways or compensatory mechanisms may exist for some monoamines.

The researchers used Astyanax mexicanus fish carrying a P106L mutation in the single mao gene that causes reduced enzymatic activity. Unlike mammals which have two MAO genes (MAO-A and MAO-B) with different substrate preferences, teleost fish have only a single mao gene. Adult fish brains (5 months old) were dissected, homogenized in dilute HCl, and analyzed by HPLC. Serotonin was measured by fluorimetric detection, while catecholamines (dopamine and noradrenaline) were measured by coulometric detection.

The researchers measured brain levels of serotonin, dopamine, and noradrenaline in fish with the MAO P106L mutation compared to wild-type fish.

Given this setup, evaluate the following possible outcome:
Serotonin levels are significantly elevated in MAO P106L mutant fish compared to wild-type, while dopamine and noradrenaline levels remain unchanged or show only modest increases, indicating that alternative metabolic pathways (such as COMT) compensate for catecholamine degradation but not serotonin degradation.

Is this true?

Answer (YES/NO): NO